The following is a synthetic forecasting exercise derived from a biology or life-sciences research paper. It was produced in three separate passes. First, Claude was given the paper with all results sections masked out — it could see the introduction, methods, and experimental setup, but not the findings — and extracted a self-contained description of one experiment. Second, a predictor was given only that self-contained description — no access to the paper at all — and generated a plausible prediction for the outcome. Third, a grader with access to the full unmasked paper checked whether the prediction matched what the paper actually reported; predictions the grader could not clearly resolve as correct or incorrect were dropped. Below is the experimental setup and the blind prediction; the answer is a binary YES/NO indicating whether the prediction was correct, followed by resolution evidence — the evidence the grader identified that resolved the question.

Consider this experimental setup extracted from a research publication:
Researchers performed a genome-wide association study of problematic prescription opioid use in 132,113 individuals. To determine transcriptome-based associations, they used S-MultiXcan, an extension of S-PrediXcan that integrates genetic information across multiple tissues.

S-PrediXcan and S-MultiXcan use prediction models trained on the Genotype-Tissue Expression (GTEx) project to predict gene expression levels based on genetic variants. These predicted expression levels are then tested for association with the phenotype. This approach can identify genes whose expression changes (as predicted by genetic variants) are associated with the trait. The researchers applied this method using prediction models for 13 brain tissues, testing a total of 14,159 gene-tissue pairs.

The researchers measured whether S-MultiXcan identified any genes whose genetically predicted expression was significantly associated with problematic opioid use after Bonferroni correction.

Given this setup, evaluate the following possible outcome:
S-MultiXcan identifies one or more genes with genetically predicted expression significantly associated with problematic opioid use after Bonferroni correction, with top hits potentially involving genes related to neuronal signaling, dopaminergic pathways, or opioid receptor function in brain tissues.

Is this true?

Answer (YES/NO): NO